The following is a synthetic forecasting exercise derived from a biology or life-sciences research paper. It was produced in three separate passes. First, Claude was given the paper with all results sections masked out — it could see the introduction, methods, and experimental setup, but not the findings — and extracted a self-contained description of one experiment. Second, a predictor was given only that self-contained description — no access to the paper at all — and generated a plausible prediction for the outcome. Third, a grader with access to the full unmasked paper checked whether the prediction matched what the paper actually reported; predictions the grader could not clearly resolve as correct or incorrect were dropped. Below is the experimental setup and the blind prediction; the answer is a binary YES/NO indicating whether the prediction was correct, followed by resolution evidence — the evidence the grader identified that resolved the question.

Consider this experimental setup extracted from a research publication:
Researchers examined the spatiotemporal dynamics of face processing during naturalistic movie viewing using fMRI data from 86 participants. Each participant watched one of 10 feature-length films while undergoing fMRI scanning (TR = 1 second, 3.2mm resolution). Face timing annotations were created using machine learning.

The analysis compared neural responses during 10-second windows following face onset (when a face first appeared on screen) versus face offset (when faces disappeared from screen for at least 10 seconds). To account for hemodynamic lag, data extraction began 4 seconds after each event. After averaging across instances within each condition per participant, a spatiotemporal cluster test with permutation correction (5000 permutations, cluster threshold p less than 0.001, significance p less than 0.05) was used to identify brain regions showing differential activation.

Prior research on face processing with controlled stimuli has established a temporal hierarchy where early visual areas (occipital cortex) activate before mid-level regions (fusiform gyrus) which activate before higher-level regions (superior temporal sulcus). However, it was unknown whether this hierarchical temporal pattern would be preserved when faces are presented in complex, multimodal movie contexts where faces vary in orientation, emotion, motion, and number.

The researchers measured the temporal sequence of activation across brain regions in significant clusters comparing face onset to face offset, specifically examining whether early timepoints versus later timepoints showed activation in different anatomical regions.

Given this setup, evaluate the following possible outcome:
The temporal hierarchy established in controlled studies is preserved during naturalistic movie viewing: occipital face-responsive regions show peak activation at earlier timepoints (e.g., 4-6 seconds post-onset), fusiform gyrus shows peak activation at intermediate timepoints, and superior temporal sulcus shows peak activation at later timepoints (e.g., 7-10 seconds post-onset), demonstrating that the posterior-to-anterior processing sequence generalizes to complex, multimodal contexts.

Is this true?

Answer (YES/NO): NO